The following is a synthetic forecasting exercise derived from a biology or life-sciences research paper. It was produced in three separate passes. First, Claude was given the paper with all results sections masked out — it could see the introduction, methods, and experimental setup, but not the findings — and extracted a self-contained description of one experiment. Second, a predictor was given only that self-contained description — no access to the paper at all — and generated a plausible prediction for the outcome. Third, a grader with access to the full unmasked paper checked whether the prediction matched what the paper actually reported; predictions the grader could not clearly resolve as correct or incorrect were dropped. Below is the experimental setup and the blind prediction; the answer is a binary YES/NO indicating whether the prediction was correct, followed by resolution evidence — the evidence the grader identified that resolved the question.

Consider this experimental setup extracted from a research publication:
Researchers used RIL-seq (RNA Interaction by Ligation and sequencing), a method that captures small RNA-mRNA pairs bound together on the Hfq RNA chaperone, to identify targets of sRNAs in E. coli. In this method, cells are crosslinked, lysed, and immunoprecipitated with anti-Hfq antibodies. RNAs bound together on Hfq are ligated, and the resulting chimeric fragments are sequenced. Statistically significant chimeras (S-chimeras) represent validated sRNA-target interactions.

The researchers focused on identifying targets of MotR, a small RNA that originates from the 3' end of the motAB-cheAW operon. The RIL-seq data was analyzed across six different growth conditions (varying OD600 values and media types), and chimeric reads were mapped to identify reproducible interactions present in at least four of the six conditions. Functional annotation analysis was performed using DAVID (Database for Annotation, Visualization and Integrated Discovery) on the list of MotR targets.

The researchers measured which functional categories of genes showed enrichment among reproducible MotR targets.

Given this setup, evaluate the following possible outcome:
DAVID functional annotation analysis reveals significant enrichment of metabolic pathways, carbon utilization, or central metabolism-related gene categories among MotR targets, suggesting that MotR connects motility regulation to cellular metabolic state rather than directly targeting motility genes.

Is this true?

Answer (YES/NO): NO